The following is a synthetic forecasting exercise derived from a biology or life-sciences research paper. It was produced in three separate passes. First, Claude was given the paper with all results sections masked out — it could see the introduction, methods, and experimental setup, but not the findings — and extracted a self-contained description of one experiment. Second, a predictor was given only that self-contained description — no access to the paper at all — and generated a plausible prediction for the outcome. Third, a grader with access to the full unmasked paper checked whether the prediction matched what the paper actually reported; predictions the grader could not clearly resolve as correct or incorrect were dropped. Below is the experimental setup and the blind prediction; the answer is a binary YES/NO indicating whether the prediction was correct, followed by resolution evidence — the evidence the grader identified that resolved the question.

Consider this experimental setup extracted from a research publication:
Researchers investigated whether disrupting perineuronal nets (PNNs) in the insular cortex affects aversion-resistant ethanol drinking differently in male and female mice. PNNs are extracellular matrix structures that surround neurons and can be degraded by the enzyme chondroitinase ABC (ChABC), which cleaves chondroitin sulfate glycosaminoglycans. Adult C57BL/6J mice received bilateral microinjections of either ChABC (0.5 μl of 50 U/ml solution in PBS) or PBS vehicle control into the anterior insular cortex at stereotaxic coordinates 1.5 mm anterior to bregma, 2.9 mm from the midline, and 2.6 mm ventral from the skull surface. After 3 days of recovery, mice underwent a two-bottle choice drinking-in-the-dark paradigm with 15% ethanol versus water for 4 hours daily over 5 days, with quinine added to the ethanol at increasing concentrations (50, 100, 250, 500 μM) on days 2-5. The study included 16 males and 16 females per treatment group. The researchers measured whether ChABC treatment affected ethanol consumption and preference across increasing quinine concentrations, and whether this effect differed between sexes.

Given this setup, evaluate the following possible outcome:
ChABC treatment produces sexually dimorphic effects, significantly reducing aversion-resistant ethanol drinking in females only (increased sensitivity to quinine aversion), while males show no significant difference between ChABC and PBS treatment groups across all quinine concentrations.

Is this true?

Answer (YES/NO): NO